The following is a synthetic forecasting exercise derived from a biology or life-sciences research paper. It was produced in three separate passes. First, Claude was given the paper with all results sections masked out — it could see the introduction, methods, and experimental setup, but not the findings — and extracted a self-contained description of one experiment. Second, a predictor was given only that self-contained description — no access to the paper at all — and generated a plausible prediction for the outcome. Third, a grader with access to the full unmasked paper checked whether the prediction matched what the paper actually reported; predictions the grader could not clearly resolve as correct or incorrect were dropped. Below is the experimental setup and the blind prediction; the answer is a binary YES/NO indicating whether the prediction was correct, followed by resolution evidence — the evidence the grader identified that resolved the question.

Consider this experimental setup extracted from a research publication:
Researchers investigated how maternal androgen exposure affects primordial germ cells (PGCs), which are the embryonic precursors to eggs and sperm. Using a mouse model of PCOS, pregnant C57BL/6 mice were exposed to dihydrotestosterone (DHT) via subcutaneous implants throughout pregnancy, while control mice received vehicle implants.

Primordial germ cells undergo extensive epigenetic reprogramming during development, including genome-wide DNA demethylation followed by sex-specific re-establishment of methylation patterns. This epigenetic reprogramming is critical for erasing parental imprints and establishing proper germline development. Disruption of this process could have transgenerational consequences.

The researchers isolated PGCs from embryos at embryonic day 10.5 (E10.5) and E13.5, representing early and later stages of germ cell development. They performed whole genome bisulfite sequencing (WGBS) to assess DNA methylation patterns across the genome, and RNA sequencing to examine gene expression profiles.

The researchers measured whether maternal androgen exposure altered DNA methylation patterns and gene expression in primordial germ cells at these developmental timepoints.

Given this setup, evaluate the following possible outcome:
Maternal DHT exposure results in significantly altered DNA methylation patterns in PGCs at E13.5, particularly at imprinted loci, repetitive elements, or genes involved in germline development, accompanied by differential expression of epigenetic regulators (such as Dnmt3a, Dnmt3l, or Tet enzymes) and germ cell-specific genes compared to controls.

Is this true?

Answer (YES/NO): NO